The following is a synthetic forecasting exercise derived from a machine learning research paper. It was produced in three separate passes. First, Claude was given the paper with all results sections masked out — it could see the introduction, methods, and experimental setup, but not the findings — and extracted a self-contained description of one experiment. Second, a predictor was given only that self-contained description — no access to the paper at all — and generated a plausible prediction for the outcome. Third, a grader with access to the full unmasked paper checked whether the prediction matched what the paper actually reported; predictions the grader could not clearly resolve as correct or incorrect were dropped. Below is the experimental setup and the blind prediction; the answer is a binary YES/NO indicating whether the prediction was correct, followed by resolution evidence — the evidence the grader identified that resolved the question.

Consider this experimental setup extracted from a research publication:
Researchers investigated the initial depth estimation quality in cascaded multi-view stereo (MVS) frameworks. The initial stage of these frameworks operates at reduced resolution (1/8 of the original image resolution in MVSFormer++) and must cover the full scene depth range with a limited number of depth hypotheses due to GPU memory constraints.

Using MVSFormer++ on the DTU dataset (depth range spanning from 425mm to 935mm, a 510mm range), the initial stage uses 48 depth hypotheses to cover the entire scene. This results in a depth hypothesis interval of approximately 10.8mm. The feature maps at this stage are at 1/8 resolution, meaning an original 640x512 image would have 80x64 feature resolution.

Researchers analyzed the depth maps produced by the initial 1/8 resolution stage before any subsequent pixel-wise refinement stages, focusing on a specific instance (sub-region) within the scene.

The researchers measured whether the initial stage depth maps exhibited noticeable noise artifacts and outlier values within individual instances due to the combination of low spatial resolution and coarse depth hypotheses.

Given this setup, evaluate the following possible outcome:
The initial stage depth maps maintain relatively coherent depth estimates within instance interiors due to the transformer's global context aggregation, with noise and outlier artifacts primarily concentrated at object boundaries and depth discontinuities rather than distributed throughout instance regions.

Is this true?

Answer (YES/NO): NO